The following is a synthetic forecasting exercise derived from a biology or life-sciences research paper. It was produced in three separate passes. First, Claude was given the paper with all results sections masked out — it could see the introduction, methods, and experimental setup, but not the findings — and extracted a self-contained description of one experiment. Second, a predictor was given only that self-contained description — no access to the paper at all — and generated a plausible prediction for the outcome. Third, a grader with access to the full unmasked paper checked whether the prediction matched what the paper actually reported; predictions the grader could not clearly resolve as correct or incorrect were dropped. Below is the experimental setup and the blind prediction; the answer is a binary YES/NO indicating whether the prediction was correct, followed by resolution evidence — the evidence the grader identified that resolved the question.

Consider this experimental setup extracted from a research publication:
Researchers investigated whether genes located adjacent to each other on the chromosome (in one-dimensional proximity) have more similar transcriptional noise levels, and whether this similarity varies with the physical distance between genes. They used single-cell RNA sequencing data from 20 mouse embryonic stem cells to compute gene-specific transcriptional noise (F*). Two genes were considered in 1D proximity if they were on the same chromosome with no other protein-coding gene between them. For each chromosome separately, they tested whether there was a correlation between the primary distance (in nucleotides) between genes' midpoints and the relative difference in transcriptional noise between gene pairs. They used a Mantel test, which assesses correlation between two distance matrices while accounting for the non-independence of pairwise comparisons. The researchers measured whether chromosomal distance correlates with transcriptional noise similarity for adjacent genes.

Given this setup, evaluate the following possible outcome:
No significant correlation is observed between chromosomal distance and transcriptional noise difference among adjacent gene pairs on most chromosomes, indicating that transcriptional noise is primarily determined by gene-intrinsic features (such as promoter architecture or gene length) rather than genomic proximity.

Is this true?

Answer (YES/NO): NO